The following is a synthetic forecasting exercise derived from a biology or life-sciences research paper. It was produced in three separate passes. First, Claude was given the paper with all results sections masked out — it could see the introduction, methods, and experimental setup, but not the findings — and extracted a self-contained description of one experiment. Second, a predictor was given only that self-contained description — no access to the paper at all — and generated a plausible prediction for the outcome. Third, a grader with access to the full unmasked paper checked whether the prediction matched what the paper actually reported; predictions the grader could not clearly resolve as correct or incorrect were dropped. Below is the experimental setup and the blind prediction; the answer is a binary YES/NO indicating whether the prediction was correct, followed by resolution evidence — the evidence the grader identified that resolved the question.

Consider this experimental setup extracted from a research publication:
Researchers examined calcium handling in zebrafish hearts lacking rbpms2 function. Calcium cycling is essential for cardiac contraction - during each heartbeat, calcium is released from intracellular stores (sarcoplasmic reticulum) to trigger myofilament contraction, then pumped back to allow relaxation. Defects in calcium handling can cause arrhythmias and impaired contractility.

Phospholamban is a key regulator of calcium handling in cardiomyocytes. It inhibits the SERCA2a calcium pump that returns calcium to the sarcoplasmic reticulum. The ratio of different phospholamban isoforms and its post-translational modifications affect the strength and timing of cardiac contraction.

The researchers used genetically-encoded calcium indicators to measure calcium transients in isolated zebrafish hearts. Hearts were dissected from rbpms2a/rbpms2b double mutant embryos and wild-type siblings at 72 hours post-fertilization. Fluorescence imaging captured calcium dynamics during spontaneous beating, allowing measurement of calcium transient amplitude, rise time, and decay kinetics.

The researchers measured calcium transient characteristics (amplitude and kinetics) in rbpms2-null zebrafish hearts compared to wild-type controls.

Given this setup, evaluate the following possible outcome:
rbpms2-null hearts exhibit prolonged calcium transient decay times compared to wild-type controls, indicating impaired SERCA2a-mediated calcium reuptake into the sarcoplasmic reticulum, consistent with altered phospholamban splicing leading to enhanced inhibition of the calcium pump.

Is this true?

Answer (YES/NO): NO